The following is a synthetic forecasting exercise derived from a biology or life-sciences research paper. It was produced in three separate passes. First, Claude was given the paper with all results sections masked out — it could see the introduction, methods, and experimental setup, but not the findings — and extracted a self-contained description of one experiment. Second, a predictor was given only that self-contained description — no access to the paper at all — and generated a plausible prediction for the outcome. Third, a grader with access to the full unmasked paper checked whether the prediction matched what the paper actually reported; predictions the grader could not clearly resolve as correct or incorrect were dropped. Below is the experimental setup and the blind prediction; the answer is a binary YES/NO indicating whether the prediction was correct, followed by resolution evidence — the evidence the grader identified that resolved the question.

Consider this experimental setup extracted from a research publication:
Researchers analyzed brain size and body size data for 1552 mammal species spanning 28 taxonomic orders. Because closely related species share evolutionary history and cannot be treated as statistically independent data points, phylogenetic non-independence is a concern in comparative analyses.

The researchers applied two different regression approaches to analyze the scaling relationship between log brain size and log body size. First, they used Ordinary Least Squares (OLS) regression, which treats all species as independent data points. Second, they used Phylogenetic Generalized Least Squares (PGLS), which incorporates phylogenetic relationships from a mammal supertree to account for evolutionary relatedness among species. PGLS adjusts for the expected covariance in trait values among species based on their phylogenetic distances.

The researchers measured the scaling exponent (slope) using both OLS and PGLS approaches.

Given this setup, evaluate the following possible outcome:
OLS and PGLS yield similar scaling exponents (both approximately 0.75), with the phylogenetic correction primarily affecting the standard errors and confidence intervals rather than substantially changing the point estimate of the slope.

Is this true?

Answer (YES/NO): NO